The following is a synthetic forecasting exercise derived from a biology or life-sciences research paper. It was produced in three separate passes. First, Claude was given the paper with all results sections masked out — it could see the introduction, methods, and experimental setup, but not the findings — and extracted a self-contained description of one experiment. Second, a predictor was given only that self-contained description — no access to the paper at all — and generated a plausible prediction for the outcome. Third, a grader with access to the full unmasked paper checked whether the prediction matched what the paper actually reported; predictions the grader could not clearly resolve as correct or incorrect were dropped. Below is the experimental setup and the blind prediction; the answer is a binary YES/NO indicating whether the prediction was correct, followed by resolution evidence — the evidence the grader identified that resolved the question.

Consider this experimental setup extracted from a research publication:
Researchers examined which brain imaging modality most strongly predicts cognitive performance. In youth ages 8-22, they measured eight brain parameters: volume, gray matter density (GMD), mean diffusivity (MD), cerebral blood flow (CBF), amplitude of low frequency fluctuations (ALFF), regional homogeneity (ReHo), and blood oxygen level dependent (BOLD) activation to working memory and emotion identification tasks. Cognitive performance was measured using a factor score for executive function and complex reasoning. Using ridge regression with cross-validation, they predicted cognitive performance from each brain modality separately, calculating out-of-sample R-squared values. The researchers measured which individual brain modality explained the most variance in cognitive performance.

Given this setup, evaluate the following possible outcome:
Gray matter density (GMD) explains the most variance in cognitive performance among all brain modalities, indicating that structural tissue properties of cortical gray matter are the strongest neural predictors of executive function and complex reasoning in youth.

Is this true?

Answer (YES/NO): NO